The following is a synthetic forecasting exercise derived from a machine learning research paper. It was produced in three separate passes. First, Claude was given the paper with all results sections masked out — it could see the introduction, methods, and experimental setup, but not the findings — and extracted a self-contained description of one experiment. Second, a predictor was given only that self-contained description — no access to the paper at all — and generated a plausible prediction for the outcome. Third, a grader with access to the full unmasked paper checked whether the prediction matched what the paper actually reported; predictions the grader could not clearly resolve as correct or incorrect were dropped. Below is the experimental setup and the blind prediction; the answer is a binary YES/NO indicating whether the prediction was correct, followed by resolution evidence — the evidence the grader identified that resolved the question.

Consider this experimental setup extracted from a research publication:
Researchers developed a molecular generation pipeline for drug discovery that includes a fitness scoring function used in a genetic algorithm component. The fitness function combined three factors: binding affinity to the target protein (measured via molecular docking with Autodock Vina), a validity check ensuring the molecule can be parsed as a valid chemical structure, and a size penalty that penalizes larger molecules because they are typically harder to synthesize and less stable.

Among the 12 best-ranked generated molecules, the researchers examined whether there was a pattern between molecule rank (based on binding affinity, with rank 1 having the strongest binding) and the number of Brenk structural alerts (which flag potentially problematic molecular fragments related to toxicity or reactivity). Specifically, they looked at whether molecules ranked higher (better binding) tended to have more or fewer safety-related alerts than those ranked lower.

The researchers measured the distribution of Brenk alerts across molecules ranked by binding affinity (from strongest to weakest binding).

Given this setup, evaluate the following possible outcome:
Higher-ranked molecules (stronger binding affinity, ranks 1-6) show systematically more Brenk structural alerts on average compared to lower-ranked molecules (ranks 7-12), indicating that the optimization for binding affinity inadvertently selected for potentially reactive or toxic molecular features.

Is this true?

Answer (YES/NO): NO